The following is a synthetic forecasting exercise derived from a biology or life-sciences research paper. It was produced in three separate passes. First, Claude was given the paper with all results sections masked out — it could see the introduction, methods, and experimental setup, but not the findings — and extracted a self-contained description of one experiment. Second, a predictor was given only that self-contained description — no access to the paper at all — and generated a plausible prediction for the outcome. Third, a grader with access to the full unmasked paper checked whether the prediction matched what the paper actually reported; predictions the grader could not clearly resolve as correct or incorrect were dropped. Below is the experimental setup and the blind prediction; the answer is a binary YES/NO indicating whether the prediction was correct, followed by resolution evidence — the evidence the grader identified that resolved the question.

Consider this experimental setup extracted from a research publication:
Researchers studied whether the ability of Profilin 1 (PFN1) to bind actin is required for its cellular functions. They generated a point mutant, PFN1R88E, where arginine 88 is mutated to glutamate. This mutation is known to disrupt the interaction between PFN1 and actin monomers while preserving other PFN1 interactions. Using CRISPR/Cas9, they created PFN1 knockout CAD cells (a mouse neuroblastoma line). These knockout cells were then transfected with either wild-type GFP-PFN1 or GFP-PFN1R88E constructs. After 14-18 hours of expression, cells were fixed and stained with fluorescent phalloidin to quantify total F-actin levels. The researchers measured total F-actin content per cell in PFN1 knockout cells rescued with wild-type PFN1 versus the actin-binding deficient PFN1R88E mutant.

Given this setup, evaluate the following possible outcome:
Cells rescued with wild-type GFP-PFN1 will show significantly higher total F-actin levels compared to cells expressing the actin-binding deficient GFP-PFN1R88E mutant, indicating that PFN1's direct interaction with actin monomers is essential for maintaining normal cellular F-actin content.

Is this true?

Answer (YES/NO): YES